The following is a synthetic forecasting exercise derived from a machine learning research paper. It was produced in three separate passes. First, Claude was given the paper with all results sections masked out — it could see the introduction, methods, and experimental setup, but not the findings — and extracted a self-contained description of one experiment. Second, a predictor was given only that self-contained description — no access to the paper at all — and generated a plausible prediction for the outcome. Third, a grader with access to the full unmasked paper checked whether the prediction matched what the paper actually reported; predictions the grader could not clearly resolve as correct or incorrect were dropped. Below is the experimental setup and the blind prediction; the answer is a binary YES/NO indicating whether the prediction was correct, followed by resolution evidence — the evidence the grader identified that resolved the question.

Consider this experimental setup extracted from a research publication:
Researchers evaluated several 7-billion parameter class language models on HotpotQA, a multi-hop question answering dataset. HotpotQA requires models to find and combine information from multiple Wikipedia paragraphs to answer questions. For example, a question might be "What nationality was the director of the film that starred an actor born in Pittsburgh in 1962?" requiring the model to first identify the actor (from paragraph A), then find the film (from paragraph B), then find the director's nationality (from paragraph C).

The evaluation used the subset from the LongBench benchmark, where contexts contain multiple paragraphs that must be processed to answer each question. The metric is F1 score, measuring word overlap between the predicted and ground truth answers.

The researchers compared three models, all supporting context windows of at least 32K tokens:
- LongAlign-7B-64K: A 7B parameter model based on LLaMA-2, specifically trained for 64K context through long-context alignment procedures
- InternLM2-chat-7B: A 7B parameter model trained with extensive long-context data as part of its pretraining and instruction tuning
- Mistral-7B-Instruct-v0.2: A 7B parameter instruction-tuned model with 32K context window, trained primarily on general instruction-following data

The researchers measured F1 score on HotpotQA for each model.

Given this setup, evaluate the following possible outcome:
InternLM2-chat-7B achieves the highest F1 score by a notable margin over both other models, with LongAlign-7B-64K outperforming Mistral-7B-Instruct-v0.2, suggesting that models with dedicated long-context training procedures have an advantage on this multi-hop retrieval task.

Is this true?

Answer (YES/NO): NO